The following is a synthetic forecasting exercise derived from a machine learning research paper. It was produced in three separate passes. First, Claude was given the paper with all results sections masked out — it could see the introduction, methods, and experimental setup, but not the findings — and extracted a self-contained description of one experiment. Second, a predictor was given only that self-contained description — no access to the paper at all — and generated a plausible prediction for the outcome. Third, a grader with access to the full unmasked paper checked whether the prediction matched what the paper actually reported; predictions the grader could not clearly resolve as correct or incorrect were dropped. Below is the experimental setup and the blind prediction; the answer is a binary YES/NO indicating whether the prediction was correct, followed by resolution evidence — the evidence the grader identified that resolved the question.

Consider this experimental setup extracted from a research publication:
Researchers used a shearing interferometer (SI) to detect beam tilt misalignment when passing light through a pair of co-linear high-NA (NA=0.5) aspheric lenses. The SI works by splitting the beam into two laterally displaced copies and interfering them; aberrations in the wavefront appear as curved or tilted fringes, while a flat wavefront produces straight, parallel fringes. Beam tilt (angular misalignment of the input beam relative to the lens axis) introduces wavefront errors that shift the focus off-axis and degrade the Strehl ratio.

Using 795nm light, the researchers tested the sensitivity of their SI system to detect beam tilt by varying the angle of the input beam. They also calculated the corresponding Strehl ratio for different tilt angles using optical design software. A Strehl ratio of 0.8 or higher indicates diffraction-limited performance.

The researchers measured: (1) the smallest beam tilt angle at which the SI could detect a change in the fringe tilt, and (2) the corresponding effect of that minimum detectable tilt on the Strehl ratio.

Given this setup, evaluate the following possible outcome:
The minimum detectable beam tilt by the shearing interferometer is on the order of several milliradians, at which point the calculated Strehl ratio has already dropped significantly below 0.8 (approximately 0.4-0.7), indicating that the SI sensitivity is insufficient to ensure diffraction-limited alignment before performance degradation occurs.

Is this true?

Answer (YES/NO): NO